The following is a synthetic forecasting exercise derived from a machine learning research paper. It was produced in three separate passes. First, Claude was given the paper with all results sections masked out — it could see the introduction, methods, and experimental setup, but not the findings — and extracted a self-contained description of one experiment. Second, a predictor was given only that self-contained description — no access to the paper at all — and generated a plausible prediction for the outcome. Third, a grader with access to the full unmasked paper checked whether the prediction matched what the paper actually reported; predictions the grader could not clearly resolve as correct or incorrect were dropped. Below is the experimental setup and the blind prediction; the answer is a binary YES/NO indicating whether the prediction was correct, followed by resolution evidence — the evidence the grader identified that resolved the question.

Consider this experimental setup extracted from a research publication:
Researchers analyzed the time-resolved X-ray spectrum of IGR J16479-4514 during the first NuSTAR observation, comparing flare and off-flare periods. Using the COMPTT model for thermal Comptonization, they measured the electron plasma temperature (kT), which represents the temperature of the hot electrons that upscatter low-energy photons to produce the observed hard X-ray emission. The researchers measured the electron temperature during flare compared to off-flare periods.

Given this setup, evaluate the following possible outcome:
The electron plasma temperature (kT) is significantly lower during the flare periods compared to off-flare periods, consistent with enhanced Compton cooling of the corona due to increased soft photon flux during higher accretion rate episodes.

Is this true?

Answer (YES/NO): NO